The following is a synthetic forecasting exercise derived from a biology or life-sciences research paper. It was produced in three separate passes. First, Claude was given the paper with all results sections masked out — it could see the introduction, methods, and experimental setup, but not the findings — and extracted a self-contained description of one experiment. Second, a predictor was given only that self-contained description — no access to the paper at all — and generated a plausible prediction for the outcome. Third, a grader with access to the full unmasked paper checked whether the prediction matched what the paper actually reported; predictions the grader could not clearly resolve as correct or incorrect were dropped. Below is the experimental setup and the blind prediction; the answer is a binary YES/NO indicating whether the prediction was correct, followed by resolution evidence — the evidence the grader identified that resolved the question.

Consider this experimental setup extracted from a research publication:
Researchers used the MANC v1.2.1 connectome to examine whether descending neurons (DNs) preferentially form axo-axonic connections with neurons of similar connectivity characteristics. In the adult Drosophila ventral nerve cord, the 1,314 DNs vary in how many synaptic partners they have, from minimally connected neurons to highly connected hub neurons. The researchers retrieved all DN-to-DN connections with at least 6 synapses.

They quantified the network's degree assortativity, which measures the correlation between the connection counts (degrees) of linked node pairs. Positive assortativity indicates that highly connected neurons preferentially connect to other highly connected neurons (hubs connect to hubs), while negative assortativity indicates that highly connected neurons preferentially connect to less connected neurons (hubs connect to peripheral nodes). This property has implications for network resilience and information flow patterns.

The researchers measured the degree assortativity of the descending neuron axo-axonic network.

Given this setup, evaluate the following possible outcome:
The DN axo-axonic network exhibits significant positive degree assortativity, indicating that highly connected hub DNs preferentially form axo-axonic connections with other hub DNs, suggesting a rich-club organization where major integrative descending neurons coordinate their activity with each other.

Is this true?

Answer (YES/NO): NO